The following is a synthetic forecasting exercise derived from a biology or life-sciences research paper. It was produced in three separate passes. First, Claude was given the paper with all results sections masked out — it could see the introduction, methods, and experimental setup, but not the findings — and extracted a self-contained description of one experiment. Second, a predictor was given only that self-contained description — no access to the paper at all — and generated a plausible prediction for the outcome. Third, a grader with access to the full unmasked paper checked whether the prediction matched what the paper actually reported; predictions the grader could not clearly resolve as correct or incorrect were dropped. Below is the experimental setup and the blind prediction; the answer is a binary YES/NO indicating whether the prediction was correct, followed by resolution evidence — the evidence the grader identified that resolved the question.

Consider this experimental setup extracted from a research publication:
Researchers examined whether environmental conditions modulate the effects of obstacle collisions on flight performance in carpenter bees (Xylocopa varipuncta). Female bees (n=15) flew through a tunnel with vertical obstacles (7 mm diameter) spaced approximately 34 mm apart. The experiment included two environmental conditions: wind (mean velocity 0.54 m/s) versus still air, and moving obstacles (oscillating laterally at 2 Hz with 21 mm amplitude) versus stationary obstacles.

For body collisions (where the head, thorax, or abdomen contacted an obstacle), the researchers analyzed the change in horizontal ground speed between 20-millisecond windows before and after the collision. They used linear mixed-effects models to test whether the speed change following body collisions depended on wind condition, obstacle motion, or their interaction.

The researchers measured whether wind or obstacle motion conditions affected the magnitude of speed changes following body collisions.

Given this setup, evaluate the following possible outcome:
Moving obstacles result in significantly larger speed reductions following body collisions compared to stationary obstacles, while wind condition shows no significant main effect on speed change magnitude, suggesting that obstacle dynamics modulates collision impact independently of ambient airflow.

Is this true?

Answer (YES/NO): NO